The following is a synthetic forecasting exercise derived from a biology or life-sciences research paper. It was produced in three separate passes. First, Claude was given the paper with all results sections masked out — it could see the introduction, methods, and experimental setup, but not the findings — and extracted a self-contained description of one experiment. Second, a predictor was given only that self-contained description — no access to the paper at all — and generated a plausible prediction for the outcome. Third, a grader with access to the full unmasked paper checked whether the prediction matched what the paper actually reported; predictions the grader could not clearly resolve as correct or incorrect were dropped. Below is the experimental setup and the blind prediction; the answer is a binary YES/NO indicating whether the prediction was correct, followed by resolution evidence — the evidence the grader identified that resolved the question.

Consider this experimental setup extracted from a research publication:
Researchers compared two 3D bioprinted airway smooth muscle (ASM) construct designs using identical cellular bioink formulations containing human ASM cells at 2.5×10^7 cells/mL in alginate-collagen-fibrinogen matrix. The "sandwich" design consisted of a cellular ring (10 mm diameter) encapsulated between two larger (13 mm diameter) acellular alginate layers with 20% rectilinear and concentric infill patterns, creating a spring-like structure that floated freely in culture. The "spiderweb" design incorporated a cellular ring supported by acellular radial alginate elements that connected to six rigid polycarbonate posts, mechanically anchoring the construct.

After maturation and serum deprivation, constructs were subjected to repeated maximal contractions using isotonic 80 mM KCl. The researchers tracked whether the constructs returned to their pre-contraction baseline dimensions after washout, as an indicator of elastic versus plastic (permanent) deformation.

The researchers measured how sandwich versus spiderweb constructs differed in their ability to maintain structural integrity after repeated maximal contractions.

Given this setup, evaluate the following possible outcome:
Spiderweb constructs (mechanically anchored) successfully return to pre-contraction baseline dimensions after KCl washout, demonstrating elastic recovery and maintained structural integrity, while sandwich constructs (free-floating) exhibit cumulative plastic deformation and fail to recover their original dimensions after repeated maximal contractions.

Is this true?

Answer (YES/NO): NO